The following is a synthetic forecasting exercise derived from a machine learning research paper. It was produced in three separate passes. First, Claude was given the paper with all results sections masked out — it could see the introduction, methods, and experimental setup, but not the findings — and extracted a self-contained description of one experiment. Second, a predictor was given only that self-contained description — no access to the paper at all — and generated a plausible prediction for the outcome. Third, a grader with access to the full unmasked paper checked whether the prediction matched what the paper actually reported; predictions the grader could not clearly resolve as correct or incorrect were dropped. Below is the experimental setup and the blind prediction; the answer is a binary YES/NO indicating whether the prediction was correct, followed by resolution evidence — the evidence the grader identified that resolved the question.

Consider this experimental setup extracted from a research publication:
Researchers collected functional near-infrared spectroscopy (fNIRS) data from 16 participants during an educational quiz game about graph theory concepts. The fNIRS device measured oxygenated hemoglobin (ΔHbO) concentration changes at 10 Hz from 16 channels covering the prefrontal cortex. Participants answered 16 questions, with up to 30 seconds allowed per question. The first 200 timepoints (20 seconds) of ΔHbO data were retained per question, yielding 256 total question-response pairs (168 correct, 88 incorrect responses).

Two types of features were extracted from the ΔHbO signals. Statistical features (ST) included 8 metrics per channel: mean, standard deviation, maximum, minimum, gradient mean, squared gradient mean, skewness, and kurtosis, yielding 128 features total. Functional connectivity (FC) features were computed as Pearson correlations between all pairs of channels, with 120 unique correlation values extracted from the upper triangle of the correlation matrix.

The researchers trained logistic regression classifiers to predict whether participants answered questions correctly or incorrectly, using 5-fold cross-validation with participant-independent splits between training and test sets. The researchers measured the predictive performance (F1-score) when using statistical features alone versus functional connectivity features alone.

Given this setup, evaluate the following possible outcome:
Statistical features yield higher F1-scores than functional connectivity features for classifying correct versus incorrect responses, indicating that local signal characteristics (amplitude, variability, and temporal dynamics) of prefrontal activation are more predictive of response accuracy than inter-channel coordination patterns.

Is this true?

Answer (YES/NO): NO